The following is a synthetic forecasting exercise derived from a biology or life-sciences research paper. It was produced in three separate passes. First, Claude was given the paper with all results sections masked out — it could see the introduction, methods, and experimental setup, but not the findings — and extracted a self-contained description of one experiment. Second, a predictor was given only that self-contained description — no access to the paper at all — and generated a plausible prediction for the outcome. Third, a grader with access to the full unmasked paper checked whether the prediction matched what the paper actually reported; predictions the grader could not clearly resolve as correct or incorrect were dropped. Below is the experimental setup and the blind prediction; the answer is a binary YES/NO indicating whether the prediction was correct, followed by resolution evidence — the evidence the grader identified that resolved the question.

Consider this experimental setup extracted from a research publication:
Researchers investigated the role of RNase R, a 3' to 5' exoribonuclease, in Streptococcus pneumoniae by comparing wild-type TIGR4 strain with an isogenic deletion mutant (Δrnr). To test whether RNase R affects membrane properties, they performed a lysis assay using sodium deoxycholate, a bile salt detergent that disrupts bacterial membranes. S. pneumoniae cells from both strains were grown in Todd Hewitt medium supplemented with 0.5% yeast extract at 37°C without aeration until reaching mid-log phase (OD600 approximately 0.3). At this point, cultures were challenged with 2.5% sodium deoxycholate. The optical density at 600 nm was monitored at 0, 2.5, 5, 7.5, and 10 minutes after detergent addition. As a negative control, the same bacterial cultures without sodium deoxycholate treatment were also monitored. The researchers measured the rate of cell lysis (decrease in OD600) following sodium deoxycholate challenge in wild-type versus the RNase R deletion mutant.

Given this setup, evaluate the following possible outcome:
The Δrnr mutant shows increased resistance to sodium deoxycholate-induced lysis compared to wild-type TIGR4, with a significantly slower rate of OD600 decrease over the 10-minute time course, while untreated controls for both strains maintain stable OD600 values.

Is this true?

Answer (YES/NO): NO